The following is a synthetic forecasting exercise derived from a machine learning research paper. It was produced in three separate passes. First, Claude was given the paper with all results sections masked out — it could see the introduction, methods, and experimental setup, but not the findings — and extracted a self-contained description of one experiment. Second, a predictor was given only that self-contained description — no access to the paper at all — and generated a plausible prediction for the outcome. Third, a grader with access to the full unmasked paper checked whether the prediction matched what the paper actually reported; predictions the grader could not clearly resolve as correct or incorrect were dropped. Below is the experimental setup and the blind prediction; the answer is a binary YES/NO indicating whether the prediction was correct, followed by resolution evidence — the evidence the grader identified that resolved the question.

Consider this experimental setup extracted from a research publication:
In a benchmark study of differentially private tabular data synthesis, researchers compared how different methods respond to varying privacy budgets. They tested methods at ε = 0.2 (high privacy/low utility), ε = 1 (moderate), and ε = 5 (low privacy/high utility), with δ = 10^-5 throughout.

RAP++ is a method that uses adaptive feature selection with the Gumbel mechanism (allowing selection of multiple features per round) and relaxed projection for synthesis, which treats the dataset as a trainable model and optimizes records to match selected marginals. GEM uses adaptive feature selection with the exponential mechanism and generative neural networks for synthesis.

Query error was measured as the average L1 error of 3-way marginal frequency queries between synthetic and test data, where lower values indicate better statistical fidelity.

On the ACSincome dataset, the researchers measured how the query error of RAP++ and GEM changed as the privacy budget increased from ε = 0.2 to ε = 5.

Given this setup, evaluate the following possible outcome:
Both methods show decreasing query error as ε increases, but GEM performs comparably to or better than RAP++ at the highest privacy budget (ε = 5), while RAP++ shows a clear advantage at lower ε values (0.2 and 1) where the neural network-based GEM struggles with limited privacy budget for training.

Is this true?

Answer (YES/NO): NO